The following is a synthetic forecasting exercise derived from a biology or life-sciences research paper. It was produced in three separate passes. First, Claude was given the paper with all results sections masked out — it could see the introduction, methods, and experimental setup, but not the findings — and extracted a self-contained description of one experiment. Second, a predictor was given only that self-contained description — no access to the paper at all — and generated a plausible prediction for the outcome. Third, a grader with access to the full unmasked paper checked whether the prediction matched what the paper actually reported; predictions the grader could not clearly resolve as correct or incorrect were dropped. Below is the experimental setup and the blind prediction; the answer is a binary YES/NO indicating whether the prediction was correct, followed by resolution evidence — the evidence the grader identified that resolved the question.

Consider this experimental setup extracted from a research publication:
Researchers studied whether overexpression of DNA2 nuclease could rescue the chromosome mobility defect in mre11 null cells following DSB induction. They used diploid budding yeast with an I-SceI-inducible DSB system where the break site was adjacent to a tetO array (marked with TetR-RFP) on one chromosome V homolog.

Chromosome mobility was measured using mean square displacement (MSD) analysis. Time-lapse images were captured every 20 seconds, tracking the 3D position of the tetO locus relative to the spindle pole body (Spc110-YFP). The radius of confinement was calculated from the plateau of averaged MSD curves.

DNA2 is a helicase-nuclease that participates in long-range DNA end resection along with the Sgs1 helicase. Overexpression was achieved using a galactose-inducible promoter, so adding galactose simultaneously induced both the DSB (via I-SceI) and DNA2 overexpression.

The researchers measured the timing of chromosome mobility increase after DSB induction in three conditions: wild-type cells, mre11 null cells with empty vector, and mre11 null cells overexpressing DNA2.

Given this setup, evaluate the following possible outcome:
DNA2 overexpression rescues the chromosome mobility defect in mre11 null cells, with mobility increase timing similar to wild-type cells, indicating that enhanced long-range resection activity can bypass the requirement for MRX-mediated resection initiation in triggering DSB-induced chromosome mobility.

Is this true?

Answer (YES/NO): YES